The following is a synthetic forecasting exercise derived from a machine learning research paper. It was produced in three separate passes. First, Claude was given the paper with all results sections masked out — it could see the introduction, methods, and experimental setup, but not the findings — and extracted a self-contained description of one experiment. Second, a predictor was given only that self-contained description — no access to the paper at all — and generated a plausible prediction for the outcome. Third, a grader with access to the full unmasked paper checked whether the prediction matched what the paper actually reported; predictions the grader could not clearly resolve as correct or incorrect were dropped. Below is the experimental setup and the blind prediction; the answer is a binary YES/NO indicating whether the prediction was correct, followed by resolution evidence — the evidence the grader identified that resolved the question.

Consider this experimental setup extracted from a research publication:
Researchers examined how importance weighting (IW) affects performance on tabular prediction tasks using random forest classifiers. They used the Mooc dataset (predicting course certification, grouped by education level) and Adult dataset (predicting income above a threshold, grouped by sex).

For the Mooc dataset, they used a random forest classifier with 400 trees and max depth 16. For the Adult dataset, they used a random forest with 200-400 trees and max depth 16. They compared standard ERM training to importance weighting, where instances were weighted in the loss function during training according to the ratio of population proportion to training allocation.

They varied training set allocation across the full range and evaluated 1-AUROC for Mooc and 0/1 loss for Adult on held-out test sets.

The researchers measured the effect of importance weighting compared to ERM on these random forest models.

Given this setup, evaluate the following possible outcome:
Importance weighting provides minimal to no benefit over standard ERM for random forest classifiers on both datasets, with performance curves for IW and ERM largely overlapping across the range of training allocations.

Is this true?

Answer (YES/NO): YES